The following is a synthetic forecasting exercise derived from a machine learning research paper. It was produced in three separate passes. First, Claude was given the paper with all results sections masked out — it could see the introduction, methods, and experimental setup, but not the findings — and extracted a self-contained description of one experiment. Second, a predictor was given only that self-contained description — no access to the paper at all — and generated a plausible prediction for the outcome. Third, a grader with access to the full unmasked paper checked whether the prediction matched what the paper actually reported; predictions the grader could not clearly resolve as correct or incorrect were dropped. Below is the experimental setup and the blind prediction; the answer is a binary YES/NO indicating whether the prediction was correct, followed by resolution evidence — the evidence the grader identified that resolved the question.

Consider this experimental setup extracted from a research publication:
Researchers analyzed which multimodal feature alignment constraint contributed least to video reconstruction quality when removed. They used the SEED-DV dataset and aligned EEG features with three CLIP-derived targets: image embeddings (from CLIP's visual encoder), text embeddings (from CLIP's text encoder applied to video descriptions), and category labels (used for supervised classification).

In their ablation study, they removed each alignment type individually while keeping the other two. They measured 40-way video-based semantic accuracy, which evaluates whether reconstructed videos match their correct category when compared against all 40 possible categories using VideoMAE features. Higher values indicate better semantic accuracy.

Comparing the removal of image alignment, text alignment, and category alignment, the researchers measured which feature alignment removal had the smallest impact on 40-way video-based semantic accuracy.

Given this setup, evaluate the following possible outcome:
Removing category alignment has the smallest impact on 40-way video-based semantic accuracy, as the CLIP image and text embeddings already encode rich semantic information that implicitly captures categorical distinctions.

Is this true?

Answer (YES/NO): NO